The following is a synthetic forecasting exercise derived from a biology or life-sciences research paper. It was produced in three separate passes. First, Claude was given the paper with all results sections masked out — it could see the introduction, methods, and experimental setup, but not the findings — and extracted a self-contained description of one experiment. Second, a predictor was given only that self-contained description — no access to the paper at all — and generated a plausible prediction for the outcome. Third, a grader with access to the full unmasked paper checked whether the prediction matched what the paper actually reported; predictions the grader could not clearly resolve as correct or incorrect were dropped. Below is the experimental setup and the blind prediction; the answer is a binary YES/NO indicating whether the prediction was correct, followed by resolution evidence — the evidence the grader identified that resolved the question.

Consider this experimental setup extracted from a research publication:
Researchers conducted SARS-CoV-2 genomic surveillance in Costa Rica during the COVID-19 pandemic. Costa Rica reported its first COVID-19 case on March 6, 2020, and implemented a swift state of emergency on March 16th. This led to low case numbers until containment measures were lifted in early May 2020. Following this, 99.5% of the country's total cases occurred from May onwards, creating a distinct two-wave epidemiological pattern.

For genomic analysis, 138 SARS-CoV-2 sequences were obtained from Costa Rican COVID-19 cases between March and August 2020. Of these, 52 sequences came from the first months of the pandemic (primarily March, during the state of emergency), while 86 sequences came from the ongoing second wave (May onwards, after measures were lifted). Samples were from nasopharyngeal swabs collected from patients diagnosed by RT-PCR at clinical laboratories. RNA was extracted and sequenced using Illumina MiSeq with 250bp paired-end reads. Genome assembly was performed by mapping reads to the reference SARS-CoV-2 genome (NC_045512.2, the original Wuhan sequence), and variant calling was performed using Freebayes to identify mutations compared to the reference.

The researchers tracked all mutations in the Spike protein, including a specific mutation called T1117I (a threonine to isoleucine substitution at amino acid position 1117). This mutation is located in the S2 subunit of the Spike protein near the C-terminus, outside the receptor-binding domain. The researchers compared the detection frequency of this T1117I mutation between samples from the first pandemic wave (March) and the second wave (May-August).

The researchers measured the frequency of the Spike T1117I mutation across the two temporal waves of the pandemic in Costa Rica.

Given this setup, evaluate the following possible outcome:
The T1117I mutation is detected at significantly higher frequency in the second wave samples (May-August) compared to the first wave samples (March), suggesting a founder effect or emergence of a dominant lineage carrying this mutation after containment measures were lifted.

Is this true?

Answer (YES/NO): YES